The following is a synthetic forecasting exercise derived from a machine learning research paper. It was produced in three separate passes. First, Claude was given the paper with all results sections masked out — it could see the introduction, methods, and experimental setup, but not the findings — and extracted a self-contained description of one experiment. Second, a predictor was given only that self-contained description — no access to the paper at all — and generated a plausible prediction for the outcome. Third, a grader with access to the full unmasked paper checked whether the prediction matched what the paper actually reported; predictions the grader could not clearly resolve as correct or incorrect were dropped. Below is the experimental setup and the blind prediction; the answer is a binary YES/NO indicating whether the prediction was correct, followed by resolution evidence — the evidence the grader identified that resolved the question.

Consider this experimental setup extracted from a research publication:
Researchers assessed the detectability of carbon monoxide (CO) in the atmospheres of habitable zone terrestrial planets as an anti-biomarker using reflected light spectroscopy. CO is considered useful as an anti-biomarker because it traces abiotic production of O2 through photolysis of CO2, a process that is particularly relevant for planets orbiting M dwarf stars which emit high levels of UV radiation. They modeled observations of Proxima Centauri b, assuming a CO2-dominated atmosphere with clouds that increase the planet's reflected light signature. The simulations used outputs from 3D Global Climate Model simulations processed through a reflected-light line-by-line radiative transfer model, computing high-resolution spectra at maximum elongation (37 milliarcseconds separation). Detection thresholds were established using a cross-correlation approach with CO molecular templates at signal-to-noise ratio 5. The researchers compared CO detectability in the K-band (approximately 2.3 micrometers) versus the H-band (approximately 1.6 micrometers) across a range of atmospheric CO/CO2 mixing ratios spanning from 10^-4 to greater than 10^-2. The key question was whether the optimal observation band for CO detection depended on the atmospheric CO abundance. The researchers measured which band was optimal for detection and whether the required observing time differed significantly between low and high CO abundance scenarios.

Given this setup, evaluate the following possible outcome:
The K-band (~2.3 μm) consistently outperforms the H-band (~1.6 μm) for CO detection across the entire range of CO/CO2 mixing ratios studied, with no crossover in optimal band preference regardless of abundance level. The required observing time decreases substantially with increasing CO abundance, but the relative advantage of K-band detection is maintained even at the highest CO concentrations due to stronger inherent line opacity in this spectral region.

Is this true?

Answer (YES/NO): NO